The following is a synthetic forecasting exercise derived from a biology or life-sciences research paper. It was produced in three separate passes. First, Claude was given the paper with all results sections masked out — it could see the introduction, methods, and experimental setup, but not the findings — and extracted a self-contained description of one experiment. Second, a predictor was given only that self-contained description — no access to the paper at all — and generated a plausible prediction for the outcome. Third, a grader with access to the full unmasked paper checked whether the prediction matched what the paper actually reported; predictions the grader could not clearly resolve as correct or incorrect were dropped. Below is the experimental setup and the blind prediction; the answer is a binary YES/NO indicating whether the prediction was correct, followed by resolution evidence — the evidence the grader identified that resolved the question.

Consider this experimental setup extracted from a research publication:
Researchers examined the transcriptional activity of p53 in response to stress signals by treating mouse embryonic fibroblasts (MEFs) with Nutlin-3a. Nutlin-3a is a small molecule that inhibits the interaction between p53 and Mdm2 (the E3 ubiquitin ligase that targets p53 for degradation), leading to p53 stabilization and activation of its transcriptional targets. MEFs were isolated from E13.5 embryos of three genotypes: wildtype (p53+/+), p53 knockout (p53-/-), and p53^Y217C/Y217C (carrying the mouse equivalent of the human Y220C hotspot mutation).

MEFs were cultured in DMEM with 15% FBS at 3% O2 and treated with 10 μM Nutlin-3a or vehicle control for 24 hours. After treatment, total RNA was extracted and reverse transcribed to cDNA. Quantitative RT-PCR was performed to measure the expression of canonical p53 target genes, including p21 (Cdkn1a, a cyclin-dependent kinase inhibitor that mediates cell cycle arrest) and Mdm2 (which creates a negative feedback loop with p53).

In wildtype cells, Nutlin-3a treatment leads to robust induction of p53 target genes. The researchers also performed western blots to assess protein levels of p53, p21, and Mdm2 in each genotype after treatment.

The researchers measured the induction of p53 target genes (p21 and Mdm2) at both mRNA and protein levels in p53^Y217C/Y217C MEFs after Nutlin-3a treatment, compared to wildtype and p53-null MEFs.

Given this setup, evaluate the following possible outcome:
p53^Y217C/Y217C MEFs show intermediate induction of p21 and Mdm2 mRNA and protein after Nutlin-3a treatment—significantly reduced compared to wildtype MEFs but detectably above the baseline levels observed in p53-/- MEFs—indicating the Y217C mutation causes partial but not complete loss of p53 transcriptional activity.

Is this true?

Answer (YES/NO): NO